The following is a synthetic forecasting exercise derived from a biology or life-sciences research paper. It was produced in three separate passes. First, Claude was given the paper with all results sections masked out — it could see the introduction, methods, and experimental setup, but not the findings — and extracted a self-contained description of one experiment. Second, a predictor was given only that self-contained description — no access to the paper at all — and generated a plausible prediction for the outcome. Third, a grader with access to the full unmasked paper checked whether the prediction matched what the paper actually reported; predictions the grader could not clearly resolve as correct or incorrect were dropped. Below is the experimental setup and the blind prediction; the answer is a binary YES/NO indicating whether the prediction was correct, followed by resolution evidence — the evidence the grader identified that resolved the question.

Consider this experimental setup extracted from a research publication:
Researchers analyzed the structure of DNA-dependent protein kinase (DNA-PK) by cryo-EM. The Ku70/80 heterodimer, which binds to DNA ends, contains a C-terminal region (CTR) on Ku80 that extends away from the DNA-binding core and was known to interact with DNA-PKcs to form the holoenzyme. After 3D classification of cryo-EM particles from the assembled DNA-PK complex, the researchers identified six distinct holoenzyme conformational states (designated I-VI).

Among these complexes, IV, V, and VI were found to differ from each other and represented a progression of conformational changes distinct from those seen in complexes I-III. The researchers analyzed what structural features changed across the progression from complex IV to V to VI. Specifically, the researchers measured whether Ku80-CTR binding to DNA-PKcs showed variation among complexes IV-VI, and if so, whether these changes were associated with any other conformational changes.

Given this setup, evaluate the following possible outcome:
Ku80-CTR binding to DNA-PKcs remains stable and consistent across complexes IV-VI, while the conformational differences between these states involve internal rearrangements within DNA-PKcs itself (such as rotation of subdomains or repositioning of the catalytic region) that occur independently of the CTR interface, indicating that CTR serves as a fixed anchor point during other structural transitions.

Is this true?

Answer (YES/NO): NO